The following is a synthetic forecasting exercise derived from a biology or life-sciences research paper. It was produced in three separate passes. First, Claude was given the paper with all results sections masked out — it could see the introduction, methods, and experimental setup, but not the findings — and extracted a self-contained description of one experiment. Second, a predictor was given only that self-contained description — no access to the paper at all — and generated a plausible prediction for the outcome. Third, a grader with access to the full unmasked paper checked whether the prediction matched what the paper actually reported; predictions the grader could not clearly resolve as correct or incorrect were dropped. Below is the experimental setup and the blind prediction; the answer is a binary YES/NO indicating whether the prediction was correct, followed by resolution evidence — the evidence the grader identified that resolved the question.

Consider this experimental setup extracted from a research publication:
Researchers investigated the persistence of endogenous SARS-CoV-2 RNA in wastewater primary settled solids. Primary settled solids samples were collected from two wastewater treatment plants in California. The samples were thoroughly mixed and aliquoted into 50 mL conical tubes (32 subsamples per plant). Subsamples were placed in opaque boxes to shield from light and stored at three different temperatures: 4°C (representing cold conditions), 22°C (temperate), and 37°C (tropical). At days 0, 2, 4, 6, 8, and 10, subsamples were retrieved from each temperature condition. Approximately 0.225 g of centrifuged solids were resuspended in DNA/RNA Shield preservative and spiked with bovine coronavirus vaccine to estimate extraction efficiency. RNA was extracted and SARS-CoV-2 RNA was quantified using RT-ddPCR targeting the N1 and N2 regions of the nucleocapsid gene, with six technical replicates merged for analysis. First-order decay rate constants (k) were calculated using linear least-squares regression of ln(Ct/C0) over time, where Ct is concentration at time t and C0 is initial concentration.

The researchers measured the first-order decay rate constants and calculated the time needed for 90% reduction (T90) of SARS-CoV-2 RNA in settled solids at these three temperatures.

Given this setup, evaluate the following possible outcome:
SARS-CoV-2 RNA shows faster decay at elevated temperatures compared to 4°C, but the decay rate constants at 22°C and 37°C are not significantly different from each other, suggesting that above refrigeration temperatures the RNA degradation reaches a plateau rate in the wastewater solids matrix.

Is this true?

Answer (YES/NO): NO